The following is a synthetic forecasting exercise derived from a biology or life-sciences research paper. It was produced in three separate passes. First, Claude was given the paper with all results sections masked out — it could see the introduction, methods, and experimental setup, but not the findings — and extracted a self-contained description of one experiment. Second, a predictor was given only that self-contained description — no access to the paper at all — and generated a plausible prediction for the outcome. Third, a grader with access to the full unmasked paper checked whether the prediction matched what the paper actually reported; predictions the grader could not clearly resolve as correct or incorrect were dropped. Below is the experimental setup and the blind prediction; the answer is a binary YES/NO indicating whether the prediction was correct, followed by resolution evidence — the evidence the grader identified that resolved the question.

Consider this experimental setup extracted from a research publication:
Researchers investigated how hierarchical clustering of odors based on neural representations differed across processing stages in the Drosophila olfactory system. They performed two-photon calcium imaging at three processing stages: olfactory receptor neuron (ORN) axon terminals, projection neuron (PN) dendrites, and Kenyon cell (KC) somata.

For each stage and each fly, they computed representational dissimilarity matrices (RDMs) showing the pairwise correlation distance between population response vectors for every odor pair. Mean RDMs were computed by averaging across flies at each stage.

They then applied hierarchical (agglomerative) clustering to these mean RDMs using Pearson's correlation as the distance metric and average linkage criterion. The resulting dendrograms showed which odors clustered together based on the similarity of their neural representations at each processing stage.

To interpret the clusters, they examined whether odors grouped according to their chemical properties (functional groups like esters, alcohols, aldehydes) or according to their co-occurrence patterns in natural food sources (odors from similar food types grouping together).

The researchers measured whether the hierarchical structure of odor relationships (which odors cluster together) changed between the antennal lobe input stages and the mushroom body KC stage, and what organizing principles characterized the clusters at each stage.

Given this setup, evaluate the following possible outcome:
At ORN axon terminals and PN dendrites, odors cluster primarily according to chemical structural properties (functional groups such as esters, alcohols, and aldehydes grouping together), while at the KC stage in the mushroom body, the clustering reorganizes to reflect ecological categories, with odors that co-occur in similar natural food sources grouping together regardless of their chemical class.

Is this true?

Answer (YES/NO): YES